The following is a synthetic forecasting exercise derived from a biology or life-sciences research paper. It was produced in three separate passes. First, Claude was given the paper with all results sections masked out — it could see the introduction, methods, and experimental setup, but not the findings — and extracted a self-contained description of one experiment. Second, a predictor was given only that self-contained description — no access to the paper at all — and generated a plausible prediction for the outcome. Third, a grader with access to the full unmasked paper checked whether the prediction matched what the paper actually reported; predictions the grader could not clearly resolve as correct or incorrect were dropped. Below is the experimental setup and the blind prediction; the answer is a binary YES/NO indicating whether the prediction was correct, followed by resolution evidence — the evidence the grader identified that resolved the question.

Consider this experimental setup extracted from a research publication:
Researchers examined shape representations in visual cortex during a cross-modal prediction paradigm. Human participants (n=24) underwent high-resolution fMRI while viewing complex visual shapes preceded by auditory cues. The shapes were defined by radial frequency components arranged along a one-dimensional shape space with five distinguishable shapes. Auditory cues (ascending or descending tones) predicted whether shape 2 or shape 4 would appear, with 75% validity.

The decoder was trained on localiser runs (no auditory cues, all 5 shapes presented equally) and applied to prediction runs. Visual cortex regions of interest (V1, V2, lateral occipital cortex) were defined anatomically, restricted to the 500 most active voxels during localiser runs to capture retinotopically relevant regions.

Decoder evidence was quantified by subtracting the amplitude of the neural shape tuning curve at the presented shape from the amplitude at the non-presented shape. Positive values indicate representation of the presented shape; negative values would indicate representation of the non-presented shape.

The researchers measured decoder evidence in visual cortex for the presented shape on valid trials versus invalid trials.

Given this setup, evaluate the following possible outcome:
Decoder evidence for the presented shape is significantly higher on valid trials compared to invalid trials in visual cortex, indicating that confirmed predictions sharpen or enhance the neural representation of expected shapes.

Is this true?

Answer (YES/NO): NO